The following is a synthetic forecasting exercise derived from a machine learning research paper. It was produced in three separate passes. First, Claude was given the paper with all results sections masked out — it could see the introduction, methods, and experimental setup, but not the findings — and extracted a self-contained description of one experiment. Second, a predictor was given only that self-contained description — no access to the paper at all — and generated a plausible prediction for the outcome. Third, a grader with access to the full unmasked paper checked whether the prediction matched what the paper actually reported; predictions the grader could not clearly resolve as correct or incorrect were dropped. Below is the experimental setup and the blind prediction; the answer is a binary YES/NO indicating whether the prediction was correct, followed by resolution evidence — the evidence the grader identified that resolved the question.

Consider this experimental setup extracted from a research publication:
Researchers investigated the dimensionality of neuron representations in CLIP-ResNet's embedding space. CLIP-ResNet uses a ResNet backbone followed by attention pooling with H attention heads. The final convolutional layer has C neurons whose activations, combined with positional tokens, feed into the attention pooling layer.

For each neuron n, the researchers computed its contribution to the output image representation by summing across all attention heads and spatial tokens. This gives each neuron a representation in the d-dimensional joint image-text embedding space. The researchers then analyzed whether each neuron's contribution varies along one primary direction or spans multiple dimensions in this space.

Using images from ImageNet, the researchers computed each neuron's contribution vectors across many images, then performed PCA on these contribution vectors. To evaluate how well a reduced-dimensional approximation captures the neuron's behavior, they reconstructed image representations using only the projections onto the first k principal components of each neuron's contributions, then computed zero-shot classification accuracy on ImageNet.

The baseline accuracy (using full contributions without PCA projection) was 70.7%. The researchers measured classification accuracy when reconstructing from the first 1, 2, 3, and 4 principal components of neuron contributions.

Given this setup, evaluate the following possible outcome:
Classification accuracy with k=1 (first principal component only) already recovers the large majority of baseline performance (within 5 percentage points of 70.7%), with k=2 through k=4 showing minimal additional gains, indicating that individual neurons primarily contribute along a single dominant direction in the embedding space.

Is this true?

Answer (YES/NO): NO